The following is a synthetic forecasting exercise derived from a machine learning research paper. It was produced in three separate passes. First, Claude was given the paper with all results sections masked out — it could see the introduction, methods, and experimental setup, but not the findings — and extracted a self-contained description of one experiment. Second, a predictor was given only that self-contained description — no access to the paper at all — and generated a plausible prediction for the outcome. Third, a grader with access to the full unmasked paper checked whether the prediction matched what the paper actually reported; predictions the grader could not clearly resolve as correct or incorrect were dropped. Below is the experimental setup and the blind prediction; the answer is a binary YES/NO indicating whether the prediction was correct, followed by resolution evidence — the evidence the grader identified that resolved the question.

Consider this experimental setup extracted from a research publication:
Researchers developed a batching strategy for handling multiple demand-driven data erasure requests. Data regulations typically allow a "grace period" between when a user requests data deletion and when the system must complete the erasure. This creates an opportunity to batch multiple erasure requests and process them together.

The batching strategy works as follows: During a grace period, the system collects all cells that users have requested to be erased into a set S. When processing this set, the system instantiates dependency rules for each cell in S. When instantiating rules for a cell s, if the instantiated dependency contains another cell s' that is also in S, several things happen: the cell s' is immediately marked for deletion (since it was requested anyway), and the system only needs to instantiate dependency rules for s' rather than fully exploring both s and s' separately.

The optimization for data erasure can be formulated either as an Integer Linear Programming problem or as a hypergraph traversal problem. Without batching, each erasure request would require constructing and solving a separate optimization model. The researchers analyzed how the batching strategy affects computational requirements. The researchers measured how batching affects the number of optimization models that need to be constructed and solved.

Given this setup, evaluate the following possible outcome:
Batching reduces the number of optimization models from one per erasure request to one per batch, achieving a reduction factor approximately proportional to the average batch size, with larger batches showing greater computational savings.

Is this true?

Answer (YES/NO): NO